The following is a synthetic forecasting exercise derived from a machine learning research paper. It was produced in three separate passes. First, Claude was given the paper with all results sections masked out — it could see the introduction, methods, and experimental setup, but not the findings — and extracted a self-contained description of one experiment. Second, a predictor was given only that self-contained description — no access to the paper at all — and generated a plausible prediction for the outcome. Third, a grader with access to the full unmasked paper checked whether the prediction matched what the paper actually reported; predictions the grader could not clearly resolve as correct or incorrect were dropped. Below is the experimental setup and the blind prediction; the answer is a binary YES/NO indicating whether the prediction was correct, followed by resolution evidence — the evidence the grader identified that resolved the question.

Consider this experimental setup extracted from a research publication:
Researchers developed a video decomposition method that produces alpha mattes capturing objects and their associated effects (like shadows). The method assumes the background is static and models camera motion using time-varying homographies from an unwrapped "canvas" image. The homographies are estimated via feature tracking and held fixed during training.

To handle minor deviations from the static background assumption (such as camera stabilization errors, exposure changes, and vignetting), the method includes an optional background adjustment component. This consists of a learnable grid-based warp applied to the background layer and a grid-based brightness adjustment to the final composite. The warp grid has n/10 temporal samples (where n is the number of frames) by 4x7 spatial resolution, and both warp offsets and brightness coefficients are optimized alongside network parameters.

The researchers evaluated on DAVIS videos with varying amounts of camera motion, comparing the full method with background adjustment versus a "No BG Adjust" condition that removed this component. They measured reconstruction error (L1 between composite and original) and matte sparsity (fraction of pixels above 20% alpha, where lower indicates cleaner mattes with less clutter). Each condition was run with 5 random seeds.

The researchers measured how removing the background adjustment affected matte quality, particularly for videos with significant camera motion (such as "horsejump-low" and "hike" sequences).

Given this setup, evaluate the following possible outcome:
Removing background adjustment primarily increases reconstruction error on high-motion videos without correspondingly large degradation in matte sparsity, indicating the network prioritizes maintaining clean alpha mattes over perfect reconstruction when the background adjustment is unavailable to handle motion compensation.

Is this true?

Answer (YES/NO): NO